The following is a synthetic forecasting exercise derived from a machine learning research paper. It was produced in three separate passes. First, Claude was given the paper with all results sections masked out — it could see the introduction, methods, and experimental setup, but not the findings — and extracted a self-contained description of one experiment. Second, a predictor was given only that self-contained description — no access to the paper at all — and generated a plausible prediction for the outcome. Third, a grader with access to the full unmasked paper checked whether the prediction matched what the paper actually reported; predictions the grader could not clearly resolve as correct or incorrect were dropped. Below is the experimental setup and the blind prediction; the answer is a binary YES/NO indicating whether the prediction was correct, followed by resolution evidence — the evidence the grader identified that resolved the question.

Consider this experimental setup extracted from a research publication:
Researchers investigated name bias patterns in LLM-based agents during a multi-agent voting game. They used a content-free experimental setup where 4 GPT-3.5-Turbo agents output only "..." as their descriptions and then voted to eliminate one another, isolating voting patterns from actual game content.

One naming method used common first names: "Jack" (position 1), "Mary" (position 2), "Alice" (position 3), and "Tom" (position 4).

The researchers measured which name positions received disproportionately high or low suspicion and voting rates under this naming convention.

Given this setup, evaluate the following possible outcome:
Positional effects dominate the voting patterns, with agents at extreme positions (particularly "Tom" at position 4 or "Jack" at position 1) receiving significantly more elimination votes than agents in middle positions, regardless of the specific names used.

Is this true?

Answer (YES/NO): NO